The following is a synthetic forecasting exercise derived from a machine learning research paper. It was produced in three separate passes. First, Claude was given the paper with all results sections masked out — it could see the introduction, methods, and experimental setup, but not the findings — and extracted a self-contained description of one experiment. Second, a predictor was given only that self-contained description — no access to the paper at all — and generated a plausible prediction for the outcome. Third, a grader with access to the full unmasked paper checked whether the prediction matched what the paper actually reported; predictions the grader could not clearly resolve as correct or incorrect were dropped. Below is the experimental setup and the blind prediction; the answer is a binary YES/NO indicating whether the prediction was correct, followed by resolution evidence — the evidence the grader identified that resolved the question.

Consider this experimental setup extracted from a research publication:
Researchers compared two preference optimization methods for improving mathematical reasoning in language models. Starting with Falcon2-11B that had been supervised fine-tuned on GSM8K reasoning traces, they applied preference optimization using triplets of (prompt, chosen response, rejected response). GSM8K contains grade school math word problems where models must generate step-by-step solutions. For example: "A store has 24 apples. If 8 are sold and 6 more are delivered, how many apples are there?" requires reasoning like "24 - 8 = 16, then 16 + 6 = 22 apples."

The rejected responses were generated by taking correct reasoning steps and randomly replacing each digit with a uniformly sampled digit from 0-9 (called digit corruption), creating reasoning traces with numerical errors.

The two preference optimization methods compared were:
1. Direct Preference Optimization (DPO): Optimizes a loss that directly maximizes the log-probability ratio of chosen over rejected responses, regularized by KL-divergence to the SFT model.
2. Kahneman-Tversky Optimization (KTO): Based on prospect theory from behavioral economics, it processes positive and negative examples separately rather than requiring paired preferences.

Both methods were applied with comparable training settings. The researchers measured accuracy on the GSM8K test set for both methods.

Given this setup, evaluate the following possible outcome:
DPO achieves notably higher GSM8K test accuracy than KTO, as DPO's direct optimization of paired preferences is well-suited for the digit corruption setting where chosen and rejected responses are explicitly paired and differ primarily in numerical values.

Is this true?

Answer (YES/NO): YES